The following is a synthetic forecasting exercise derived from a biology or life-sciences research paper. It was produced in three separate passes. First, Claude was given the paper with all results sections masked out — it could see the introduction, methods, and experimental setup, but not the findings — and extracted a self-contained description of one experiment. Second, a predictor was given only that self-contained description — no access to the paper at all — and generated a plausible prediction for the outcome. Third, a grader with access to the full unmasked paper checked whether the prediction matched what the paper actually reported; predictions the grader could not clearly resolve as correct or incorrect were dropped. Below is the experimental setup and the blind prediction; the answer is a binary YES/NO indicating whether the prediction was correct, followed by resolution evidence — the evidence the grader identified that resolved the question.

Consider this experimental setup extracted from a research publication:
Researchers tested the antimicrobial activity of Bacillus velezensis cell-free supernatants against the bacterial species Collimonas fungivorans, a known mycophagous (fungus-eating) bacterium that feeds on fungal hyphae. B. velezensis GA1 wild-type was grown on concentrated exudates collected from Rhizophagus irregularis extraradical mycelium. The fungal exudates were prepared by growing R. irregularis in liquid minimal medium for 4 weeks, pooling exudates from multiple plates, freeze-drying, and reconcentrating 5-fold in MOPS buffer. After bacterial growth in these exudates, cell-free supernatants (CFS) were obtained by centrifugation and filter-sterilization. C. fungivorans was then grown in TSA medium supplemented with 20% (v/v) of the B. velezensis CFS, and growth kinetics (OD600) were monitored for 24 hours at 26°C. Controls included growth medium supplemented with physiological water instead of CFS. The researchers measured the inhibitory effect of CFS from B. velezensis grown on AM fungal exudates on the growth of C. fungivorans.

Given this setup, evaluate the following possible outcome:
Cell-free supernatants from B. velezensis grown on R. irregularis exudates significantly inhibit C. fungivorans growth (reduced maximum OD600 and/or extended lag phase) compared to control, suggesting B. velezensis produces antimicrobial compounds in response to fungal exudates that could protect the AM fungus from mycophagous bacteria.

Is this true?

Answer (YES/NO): YES